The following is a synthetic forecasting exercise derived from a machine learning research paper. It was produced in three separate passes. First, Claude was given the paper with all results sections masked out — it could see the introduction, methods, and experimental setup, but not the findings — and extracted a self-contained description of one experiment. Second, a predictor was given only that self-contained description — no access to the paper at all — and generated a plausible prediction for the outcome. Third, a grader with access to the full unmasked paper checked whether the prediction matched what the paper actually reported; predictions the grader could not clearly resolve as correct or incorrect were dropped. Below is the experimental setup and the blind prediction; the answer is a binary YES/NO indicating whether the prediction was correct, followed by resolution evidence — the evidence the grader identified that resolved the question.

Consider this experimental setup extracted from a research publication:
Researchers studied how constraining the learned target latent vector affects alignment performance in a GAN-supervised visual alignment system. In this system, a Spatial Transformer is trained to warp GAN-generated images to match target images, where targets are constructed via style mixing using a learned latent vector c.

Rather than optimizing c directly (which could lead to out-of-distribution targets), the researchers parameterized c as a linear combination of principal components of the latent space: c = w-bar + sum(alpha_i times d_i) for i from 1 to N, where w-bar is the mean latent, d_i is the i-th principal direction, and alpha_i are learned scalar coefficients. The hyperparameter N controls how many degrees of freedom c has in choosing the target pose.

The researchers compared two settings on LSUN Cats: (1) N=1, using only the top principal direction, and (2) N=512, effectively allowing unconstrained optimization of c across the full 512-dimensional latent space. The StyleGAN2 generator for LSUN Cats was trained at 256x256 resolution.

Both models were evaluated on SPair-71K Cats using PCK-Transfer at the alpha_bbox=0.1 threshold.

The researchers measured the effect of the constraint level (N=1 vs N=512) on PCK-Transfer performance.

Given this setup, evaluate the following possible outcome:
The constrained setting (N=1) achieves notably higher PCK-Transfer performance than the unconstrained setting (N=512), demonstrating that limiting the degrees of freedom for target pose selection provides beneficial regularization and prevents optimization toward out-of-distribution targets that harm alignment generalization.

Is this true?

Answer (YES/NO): YES